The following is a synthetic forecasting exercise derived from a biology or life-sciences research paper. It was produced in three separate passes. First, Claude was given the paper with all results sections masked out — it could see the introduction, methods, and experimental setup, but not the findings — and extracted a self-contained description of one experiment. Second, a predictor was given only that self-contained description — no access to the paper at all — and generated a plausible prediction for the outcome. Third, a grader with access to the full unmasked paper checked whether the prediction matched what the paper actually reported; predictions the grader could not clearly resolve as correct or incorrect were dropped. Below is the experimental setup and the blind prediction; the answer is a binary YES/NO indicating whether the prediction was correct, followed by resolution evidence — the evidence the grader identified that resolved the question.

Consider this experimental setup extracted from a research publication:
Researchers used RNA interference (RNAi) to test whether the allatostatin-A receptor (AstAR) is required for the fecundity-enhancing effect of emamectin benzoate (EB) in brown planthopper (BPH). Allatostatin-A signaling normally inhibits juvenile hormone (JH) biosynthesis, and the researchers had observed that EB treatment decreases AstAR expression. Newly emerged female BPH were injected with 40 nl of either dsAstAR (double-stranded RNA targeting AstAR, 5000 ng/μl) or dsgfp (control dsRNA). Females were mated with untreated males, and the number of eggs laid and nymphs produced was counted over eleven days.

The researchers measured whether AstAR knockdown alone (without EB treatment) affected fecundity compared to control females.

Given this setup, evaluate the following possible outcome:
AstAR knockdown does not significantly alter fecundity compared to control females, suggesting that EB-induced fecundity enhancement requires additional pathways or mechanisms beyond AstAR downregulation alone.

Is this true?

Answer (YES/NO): NO